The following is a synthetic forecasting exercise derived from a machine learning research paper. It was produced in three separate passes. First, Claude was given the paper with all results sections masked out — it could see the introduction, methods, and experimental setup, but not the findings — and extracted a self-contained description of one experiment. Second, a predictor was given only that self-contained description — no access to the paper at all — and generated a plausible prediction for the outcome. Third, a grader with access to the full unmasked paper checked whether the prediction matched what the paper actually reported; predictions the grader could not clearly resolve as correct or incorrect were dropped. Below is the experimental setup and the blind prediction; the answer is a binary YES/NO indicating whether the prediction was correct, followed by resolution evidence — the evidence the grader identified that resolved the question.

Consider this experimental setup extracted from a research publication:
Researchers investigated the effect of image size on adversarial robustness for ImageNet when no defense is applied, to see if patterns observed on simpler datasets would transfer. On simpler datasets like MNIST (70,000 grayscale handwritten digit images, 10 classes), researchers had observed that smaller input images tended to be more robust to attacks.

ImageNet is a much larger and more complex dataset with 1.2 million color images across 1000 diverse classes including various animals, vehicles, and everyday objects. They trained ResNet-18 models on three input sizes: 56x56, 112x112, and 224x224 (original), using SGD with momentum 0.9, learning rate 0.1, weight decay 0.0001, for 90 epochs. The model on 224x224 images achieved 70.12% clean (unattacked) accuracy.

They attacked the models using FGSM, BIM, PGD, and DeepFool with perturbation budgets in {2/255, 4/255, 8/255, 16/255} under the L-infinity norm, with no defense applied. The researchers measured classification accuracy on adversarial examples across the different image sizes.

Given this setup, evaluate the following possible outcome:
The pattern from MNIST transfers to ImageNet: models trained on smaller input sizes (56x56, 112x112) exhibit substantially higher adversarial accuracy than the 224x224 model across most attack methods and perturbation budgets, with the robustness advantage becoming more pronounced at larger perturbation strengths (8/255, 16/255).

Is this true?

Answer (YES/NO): NO